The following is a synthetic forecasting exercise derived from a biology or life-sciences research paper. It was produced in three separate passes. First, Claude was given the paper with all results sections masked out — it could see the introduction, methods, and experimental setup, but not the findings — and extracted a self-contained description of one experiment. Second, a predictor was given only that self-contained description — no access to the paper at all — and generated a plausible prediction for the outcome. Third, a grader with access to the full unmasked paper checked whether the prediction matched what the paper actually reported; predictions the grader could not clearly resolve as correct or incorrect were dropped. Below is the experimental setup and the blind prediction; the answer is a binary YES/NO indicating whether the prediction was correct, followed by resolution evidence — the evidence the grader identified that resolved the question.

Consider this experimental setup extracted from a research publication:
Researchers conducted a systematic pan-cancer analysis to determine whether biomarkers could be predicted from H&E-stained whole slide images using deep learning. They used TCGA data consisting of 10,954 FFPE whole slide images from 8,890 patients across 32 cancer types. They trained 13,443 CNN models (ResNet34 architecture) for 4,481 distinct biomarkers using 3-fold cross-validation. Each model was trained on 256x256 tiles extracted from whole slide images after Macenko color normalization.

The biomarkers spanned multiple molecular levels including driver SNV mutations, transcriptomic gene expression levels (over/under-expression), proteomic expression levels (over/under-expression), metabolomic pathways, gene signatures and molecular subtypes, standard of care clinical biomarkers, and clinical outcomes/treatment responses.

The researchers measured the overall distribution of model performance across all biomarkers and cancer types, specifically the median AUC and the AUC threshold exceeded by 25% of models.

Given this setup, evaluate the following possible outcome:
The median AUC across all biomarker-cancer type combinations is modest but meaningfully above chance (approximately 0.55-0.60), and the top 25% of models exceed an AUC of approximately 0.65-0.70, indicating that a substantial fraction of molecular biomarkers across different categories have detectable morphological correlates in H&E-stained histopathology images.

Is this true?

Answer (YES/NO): NO